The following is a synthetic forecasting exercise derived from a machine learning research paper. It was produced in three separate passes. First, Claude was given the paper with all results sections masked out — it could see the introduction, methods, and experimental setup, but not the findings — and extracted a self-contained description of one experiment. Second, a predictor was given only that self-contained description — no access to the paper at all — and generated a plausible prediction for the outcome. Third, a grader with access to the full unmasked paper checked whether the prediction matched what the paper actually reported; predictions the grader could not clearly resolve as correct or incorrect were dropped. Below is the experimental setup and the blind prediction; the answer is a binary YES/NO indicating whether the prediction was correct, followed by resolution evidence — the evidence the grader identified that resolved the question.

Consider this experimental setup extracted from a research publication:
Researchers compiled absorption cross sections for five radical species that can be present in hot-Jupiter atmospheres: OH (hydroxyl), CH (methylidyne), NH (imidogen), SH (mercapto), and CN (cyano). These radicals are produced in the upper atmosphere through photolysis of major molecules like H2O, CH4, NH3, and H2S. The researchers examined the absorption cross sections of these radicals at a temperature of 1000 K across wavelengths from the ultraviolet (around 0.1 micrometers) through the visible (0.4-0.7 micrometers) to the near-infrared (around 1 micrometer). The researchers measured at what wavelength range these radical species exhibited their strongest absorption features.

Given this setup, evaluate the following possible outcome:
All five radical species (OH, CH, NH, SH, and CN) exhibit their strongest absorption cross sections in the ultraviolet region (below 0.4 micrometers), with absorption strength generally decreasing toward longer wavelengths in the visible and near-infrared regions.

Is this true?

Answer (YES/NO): NO